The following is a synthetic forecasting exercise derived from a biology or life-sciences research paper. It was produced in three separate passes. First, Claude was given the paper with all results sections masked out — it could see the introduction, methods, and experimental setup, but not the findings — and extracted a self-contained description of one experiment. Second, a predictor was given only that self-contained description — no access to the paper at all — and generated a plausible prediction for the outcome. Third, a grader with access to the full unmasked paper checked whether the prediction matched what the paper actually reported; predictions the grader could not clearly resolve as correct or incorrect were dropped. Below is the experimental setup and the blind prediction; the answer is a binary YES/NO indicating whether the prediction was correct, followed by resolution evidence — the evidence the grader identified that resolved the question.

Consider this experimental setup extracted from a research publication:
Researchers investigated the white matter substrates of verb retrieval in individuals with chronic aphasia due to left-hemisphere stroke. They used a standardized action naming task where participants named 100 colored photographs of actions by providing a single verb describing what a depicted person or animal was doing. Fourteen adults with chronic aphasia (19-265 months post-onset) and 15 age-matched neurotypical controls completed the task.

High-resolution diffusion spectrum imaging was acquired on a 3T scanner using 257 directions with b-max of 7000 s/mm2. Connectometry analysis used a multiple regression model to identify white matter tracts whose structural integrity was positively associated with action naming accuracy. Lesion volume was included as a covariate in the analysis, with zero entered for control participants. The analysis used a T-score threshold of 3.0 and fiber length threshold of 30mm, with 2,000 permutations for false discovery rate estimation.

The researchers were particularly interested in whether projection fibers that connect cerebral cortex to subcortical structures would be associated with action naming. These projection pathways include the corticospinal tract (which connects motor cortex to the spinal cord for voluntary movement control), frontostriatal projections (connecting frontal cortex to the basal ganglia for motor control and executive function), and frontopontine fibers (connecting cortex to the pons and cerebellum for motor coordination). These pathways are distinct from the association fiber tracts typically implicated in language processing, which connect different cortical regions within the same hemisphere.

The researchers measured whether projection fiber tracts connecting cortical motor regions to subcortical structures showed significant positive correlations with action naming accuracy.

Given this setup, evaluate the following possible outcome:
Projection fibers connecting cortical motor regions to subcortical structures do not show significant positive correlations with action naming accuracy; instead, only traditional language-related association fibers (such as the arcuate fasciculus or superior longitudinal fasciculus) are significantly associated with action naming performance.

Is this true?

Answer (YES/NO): NO